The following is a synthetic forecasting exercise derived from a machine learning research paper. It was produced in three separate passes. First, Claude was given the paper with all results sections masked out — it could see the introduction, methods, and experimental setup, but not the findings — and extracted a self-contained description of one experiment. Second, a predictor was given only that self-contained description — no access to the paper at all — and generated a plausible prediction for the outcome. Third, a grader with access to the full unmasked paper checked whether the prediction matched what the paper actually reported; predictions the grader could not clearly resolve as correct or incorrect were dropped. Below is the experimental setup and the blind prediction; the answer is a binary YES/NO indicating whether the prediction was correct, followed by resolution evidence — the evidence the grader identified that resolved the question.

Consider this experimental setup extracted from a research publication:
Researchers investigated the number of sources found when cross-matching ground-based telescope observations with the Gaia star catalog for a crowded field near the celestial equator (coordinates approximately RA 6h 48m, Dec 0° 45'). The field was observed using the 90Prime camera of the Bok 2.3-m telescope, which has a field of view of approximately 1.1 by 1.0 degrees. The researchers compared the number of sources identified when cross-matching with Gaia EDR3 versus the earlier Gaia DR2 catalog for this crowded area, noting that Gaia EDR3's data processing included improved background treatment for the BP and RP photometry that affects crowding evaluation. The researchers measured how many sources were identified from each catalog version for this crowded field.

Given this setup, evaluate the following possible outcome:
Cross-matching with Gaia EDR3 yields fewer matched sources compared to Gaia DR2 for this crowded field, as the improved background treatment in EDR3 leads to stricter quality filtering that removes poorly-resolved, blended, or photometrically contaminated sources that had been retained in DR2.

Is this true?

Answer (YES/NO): YES